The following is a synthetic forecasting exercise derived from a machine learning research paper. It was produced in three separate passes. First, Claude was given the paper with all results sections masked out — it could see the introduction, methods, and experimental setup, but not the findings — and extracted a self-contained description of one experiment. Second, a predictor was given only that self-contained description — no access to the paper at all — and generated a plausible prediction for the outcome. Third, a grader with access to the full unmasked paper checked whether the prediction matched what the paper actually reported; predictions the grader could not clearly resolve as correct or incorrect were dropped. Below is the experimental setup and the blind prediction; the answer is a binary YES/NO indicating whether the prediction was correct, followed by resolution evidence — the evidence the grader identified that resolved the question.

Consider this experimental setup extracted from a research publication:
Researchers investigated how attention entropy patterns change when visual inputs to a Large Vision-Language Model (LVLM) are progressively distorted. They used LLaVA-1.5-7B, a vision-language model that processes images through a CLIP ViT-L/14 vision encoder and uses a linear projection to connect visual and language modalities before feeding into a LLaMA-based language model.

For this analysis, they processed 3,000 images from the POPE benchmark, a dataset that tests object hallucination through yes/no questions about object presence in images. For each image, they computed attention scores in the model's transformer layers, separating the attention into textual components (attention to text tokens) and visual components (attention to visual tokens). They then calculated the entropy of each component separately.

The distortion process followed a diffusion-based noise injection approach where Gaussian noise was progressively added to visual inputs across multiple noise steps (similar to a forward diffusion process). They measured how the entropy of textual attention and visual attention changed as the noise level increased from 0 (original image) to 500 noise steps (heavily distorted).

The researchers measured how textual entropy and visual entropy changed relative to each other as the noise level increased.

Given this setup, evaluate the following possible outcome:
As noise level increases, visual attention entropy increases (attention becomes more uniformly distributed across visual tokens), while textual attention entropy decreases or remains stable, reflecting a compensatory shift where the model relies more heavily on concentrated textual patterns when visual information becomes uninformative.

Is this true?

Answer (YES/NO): NO